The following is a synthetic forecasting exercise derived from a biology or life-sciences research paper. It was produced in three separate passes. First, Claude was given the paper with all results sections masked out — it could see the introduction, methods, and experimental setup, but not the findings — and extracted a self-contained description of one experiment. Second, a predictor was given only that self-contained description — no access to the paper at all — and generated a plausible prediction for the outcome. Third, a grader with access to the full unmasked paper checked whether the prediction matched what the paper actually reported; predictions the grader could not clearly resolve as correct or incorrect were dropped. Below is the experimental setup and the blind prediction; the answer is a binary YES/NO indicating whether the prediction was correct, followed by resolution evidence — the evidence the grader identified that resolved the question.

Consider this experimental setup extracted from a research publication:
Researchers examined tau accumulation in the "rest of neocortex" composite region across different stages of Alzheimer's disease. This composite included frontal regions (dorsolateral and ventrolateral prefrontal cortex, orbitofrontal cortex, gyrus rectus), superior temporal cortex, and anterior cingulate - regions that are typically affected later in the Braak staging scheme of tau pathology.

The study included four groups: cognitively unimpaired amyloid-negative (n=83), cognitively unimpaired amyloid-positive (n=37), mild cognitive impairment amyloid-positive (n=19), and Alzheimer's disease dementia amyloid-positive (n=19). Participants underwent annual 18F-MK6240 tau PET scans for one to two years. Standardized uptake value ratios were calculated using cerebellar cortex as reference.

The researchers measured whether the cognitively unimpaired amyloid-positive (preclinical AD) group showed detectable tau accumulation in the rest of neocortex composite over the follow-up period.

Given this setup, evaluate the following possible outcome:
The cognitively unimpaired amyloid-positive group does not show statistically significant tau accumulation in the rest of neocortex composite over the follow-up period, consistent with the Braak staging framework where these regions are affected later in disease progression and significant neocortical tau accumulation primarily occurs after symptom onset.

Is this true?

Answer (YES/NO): YES